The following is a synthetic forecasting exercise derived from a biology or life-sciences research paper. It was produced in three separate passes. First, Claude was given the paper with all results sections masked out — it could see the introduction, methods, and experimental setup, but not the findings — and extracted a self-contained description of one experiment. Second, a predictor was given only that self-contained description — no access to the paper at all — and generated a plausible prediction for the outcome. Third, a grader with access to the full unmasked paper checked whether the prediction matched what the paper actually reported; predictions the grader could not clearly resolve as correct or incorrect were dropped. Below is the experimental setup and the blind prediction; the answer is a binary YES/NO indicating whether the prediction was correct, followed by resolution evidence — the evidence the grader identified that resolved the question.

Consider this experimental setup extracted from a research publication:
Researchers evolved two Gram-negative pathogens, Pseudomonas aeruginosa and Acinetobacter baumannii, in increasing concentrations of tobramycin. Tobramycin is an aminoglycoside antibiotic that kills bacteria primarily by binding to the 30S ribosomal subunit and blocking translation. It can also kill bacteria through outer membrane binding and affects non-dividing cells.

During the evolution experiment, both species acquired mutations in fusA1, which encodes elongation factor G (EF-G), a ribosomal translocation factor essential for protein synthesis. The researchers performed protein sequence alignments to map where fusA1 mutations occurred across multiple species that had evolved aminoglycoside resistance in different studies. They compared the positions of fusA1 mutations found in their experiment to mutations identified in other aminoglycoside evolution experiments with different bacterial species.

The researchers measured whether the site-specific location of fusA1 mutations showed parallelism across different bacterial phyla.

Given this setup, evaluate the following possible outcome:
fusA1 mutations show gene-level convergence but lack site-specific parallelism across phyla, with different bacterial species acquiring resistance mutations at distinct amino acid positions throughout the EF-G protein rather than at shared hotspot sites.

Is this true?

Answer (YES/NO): NO